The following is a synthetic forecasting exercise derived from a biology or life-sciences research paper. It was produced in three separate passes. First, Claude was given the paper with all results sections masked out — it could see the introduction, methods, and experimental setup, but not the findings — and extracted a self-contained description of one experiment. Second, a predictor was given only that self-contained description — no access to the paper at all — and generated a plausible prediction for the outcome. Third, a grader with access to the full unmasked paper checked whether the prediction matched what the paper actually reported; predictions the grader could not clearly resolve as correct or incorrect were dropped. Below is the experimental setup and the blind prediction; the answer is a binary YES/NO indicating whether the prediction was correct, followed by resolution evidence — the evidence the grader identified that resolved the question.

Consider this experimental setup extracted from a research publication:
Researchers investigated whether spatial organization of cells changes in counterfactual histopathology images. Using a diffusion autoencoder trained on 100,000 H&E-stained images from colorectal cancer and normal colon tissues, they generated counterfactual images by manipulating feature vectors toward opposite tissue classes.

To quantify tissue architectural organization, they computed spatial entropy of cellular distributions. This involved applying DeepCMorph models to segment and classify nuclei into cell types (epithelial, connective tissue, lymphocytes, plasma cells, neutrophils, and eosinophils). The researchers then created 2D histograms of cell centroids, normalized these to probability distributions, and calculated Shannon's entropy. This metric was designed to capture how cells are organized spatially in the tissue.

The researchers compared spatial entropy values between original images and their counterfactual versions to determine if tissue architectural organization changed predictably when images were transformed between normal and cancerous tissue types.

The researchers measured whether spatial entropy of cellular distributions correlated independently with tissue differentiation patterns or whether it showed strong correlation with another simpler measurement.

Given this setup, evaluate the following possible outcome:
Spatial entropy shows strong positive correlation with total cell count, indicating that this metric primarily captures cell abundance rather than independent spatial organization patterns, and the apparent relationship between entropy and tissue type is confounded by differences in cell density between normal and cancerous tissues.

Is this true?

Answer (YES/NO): YES